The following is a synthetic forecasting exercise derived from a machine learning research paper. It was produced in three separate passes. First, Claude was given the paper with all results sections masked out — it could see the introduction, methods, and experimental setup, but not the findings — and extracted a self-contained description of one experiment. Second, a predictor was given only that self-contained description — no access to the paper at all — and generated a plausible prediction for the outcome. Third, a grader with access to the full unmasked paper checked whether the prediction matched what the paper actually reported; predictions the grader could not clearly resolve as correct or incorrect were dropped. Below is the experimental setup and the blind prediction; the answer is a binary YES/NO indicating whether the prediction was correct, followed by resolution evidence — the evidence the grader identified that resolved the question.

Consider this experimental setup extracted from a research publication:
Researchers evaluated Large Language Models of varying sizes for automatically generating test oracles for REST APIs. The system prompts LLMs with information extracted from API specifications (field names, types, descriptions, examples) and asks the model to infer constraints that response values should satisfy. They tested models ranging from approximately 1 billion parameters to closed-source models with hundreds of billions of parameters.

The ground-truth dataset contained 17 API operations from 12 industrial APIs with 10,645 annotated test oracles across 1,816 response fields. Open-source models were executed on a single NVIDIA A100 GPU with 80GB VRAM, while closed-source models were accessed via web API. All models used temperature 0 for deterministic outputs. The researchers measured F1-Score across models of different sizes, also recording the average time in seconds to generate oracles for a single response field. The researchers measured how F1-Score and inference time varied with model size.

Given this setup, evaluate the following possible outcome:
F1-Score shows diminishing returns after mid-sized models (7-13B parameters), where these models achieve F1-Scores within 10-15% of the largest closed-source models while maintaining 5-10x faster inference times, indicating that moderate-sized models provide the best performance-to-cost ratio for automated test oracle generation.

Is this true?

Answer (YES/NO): NO